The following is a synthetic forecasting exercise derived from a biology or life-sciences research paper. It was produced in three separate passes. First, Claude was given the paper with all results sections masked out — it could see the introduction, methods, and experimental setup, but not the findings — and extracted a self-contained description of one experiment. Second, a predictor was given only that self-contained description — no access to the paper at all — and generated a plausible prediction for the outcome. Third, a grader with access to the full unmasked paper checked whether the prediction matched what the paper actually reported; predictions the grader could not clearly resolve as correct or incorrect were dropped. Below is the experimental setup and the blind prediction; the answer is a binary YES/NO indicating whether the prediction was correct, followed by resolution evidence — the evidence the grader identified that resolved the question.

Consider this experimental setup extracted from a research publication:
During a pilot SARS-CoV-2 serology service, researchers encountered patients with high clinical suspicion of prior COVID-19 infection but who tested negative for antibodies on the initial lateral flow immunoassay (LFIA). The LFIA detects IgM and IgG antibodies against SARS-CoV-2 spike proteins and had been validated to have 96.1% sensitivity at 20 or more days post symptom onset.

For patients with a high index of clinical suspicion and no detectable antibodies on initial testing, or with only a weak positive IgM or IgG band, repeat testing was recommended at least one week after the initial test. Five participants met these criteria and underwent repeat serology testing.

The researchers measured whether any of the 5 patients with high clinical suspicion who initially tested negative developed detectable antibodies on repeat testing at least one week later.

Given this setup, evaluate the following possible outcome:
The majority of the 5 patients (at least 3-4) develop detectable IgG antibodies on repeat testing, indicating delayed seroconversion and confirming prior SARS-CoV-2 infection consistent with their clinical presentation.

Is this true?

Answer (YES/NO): NO